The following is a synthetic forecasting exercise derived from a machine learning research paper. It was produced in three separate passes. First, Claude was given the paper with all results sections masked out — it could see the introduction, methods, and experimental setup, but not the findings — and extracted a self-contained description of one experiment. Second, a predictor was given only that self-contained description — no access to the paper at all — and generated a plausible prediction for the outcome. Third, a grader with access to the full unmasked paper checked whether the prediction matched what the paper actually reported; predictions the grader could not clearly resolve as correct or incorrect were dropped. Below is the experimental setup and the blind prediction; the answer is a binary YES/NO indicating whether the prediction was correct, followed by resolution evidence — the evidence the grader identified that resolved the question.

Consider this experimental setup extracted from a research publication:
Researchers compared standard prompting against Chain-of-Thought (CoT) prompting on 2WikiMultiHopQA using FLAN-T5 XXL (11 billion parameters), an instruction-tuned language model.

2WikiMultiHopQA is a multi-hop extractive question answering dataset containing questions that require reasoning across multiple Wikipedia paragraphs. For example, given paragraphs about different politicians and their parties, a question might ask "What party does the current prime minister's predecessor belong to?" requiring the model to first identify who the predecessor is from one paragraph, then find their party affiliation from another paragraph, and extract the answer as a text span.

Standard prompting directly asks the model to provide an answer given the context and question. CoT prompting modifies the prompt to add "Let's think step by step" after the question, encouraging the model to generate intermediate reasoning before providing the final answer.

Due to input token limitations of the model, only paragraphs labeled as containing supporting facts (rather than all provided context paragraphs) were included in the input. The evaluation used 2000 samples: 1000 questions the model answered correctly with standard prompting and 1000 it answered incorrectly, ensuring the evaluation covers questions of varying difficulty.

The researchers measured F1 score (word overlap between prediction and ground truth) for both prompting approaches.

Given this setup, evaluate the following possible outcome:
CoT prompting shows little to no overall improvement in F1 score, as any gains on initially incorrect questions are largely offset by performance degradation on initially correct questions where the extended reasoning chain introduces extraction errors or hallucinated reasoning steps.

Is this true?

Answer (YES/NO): NO